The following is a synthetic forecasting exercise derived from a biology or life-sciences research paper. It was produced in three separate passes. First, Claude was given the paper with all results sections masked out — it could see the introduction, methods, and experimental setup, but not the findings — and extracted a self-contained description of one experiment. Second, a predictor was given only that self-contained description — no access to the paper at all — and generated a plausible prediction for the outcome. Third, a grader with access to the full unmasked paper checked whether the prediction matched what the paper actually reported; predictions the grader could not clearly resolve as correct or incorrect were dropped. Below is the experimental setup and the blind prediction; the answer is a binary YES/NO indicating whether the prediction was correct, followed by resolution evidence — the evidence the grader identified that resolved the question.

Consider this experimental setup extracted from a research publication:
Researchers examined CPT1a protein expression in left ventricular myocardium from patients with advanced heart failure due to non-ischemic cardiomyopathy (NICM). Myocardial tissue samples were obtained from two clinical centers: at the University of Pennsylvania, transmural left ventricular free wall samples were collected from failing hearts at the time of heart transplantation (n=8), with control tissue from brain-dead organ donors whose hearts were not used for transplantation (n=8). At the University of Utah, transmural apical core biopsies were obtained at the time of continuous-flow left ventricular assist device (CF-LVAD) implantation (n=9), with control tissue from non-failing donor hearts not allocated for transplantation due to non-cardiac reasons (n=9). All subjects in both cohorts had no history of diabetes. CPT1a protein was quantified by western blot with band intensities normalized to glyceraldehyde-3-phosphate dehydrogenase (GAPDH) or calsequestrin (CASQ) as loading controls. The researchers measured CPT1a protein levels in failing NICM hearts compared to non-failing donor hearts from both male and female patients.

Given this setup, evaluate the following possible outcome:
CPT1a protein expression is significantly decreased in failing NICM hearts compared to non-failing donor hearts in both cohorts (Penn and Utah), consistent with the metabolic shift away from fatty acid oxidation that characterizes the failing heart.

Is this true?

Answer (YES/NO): NO